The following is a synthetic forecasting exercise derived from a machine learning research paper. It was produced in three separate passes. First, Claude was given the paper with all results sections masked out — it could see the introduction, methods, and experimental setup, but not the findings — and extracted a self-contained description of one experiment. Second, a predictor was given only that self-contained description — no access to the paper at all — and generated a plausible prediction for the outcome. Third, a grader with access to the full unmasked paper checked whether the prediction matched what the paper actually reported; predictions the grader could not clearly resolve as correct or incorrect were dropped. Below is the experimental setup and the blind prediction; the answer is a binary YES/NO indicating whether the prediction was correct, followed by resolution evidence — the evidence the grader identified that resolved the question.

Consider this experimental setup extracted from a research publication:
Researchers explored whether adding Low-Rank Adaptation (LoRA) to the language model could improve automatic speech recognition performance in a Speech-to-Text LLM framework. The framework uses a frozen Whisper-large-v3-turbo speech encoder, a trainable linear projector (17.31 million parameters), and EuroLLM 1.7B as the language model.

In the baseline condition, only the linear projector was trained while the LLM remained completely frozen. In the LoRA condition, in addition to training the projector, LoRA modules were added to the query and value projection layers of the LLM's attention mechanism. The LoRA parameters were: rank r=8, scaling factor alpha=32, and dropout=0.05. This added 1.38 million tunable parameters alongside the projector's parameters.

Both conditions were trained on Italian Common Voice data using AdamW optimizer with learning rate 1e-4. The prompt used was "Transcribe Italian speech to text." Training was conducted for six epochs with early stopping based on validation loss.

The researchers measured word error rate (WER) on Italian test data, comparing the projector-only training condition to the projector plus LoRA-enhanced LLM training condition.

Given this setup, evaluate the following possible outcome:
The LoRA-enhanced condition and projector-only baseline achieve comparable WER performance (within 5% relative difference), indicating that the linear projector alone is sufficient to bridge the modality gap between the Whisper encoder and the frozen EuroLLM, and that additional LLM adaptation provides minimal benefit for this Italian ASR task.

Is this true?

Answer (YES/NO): NO